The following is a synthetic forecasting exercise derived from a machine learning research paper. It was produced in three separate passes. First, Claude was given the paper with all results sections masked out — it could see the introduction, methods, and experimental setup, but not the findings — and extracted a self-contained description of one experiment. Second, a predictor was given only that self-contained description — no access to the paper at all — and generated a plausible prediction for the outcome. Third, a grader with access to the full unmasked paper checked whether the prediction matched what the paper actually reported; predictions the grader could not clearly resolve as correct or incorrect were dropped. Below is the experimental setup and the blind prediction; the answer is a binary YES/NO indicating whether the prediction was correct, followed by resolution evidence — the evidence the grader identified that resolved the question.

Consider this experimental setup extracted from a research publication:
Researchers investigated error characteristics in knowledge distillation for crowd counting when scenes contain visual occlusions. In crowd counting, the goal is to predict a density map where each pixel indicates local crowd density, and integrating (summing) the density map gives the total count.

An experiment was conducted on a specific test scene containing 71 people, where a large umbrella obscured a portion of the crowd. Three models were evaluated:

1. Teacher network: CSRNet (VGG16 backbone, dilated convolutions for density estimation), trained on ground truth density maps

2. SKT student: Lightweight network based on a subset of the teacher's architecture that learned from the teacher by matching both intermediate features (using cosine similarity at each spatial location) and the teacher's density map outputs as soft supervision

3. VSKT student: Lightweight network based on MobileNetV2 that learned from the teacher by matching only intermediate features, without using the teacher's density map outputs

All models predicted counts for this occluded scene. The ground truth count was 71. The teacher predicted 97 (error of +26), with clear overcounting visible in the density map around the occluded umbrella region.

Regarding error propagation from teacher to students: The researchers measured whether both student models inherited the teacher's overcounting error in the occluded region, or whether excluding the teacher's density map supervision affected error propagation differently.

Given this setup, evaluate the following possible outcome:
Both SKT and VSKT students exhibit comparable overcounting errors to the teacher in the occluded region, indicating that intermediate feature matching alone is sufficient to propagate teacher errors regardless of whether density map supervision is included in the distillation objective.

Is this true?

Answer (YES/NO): NO